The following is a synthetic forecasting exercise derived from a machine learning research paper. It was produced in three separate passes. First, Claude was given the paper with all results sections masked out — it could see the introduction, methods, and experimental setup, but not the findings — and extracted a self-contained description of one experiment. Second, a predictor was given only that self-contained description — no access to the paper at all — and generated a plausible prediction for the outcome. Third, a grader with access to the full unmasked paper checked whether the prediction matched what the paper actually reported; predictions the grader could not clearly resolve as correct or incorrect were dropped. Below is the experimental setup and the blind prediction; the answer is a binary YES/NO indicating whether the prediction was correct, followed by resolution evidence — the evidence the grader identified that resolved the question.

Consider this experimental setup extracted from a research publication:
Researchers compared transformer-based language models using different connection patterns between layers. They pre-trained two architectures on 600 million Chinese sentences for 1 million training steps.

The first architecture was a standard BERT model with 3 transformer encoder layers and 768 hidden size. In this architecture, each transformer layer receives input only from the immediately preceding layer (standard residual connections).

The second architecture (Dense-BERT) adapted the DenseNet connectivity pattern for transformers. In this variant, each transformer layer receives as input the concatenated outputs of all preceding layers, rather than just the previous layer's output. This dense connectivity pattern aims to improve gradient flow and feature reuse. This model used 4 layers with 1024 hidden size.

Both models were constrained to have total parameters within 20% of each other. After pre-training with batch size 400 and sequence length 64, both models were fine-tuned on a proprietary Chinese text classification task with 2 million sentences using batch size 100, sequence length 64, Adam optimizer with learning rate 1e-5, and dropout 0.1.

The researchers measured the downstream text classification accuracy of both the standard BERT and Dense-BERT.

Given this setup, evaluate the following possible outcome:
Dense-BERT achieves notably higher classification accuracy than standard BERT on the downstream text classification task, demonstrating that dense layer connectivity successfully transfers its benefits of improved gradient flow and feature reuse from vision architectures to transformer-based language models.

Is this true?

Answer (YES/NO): NO